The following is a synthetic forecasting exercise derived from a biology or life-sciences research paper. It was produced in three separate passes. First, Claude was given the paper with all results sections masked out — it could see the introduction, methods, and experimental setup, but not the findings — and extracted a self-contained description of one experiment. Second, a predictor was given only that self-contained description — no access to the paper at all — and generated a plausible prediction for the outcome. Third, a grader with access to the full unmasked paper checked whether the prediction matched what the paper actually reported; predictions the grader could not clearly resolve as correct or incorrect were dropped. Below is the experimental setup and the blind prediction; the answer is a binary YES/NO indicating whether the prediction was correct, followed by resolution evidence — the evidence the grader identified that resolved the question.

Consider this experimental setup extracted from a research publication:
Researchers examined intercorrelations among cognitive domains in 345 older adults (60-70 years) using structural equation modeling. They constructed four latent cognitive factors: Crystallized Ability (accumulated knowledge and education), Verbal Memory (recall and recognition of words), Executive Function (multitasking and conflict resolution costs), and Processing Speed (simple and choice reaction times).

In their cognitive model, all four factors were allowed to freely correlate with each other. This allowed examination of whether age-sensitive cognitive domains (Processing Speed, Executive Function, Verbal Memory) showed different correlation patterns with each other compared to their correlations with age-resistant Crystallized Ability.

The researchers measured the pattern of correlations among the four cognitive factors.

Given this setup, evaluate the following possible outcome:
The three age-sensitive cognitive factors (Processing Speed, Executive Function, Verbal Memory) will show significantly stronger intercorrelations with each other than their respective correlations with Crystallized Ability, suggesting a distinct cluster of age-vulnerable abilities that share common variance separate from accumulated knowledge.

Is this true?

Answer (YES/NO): NO